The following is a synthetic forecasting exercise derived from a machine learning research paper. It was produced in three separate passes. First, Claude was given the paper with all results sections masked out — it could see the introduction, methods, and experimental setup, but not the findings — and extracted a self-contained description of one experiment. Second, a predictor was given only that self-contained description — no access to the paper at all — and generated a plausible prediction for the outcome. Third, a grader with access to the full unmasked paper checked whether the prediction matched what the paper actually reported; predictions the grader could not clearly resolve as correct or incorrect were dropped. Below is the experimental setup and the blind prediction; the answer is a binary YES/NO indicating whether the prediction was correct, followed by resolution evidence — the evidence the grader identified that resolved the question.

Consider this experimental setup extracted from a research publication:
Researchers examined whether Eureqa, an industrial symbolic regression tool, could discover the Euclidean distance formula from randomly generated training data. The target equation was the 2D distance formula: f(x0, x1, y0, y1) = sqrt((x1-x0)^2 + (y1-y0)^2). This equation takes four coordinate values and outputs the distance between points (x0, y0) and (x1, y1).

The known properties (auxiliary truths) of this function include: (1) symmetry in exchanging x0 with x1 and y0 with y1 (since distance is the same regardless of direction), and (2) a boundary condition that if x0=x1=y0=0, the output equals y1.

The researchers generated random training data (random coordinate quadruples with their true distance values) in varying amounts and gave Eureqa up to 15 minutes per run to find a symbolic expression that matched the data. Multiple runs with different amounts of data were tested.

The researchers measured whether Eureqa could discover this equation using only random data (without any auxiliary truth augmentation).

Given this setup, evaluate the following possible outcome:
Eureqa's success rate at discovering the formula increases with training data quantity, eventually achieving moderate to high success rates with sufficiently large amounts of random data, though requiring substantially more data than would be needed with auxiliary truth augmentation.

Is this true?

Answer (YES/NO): NO